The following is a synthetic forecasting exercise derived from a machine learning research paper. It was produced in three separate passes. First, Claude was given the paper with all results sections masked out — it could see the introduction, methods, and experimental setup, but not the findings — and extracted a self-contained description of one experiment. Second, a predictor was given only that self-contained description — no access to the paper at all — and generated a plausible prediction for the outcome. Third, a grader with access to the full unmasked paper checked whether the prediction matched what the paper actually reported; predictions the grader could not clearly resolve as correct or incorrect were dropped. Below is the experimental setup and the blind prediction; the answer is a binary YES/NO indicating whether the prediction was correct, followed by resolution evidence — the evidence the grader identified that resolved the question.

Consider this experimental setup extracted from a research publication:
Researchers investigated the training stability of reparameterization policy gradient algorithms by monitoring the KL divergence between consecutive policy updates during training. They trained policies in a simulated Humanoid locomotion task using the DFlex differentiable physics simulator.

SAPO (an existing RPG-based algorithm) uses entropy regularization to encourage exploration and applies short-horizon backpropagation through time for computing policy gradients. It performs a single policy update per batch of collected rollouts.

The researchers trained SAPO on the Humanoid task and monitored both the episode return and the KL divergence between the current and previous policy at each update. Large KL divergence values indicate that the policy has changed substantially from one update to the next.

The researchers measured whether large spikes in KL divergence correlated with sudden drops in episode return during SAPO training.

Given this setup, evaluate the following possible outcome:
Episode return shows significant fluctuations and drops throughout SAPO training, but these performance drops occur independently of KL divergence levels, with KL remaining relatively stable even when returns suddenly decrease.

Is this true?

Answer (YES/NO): NO